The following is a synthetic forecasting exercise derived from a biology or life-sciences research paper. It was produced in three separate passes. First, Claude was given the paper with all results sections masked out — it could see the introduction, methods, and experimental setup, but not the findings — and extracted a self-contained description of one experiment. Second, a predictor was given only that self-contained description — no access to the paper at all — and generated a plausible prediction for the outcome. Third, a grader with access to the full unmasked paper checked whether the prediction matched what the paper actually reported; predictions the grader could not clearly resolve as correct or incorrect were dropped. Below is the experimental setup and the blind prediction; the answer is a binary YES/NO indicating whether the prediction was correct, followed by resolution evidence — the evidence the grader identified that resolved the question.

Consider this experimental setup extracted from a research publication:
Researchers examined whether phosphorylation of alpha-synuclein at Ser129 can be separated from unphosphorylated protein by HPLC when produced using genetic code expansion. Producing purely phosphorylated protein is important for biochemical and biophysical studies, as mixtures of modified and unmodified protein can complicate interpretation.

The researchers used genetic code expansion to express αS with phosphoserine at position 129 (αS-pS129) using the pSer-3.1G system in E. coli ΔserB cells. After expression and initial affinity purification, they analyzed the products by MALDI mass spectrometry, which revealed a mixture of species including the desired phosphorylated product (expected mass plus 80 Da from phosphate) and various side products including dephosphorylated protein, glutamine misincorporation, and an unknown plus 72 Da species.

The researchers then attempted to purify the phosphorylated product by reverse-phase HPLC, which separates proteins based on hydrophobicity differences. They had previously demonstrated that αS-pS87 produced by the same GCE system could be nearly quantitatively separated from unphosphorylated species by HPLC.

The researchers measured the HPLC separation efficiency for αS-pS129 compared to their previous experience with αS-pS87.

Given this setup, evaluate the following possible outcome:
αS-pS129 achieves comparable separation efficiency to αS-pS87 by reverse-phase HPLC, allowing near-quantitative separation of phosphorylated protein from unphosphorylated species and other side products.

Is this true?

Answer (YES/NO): NO